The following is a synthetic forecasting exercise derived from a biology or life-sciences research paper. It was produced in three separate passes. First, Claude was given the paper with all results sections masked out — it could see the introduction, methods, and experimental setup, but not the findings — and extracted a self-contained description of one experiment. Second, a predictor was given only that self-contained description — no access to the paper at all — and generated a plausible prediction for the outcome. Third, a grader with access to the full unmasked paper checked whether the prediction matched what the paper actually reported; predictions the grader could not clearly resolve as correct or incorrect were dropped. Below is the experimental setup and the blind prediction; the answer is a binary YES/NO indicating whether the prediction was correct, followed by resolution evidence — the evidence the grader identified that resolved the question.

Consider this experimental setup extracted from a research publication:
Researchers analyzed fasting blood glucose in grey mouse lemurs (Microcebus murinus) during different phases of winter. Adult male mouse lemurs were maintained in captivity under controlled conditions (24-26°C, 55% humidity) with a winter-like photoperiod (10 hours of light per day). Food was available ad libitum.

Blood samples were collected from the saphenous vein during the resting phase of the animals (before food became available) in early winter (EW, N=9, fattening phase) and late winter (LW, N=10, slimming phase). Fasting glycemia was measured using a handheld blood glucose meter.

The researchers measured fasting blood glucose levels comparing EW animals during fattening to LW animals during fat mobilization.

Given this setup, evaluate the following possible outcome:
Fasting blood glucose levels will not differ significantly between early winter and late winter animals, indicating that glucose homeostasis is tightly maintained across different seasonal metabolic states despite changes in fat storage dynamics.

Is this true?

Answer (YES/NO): YES